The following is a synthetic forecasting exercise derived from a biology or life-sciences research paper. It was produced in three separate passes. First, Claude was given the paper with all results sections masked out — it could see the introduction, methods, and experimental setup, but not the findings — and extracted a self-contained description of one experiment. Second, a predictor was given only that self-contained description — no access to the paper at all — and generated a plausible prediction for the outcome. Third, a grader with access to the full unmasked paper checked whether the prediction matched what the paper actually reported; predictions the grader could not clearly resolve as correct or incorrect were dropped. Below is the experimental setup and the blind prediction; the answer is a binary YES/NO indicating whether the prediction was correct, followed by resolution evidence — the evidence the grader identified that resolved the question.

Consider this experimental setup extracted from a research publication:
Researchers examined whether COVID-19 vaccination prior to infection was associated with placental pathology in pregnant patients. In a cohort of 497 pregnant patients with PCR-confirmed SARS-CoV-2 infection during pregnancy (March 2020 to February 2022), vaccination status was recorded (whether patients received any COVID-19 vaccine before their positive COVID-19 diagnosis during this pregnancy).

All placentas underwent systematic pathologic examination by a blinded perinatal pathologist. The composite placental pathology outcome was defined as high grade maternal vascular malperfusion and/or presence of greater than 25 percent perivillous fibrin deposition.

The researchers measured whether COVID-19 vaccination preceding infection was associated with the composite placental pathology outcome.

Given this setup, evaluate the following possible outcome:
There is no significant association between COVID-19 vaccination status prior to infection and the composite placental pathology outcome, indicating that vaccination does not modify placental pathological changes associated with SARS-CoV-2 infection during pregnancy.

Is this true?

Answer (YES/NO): YES